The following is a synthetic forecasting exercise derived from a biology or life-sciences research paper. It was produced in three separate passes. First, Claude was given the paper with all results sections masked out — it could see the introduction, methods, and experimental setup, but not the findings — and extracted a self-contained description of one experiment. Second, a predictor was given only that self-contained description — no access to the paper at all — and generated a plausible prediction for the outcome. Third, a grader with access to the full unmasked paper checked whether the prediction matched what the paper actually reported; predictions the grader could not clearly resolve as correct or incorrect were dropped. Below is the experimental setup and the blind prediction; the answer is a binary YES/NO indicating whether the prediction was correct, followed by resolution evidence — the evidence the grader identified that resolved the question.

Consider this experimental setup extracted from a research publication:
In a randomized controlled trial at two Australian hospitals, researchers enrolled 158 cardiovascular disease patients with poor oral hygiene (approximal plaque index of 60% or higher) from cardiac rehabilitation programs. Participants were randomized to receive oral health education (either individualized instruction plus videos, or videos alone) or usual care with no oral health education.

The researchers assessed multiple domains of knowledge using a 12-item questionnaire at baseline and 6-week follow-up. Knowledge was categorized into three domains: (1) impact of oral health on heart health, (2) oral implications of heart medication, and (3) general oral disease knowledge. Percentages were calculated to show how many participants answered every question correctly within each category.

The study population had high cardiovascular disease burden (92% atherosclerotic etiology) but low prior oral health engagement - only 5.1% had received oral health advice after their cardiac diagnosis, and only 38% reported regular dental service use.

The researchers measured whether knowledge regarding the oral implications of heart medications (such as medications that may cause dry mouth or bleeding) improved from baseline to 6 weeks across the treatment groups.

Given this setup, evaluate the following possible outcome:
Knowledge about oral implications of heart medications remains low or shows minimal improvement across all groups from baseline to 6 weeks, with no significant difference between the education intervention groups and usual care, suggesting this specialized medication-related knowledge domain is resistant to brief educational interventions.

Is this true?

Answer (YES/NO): YES